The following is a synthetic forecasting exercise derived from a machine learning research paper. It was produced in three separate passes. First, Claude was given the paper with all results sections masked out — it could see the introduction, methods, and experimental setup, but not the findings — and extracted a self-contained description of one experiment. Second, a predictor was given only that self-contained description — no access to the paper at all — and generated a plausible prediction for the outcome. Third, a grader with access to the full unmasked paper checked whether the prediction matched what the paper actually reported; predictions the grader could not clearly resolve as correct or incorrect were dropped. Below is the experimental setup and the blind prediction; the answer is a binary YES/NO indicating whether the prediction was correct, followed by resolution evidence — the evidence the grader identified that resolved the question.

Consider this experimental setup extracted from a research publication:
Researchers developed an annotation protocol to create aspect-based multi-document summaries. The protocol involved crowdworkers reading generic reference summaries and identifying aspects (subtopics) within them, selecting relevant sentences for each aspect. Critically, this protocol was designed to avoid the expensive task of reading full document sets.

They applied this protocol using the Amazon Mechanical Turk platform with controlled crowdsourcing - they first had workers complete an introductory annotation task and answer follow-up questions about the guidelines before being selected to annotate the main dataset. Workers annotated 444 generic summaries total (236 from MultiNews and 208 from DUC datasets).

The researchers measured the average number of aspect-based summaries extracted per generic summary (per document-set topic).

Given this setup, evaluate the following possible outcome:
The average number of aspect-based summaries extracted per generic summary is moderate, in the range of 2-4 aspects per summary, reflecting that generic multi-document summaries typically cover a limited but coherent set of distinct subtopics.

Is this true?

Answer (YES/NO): YES